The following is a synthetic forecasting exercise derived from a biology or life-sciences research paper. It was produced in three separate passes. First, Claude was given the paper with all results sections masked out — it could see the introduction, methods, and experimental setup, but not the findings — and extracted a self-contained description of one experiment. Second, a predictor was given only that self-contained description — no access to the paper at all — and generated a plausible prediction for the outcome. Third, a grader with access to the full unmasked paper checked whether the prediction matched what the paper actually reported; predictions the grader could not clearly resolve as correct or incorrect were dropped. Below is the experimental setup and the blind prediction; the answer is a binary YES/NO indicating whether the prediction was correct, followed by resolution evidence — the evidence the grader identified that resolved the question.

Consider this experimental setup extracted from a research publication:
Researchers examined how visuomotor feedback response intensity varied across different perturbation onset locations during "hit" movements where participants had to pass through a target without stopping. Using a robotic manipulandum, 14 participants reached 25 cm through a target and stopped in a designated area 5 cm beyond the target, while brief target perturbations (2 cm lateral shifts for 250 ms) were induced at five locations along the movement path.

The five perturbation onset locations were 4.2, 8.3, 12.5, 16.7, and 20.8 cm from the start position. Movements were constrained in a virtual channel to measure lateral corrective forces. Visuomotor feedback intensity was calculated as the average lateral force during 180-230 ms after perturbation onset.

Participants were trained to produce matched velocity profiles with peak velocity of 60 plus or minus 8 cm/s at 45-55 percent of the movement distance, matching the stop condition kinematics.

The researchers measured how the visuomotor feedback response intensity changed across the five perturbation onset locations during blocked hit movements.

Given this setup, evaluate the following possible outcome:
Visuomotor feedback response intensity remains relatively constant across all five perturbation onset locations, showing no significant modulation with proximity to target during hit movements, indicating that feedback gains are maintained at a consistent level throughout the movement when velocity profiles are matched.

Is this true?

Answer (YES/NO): NO